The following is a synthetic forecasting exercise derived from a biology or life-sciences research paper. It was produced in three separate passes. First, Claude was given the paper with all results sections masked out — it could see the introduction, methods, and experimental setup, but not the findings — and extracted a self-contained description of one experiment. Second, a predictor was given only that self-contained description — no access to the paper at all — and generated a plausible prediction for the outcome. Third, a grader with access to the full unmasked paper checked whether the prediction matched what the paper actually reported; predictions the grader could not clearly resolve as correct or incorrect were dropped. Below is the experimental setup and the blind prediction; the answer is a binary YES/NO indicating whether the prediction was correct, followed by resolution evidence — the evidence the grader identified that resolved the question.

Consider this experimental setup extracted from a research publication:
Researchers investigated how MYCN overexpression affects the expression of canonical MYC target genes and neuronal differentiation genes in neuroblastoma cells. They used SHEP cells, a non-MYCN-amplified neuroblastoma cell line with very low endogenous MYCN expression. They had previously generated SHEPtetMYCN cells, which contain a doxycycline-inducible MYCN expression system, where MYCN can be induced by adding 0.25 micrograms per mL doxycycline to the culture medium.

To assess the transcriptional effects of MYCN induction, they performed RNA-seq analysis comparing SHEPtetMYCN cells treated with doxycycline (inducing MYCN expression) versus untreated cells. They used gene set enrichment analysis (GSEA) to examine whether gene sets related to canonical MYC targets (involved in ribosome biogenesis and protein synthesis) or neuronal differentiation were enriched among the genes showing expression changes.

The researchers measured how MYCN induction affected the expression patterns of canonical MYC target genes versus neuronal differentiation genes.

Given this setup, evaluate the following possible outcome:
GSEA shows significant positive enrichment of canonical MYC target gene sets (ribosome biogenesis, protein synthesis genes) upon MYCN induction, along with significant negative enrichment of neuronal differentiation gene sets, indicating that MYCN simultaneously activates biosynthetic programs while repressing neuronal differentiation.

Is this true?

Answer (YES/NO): YES